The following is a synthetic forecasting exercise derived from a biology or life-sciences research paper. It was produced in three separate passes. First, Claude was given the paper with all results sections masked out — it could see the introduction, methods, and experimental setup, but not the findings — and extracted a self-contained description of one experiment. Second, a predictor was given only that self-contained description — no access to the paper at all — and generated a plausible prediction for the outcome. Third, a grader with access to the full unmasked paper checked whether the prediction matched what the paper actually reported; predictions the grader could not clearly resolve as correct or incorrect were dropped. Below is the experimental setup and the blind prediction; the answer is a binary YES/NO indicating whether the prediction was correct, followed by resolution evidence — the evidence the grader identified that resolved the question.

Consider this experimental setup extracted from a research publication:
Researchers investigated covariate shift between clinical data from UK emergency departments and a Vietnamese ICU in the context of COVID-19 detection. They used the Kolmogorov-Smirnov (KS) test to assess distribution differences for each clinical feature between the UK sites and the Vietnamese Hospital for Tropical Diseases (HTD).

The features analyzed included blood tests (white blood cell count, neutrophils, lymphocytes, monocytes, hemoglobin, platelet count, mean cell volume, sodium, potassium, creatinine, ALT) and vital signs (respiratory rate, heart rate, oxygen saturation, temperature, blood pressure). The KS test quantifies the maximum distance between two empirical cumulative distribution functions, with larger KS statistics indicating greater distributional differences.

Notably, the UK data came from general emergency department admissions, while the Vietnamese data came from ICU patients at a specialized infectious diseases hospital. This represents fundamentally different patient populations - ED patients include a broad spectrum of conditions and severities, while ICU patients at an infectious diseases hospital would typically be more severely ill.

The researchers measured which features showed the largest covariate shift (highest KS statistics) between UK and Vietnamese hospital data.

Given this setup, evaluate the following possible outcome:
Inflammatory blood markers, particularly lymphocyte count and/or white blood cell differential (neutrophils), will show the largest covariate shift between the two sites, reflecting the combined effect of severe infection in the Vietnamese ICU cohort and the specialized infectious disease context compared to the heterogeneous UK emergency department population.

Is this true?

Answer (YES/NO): NO